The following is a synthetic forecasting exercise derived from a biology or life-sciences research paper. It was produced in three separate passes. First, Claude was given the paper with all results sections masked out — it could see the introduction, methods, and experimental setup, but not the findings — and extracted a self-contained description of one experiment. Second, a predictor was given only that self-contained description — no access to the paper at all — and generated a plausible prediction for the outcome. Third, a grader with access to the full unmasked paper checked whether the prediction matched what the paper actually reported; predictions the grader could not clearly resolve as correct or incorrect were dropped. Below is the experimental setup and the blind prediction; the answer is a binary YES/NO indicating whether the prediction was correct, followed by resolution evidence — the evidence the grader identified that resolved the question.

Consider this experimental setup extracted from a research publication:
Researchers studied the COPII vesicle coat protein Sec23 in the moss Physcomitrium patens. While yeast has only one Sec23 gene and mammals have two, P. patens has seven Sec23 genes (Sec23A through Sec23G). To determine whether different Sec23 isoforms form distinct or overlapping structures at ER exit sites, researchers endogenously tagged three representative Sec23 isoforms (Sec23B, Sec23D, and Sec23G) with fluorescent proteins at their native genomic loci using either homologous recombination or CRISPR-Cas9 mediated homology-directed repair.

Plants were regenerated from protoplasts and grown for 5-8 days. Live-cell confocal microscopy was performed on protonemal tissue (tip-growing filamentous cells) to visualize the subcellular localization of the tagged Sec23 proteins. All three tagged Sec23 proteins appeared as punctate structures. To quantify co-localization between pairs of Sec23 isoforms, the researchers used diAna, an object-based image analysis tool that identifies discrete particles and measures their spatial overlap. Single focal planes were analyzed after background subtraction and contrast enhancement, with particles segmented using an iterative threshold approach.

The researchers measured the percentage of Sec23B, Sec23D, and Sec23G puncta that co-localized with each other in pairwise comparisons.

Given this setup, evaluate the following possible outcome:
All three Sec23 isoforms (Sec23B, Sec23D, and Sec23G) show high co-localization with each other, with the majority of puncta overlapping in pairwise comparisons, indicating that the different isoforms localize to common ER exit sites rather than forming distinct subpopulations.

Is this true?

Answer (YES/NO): NO